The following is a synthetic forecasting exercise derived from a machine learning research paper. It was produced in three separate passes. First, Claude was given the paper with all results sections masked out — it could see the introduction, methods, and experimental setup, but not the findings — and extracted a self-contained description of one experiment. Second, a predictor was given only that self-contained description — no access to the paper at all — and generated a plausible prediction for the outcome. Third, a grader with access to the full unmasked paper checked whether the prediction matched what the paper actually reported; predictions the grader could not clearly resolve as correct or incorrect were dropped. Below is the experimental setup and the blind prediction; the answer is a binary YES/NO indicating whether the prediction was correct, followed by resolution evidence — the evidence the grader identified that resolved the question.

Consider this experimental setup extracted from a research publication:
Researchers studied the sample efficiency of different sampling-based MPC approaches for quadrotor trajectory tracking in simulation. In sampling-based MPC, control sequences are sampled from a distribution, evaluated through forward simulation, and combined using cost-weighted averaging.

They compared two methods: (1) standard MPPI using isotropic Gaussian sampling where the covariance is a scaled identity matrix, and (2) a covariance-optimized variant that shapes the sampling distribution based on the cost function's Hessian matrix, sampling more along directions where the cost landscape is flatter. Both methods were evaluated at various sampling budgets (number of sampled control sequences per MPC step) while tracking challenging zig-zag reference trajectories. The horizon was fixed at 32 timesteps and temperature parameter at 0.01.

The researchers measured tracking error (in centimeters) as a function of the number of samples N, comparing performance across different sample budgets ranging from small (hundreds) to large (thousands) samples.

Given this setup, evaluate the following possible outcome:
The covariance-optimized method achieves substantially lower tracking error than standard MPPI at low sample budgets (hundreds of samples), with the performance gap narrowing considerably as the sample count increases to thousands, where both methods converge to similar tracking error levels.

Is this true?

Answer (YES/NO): NO